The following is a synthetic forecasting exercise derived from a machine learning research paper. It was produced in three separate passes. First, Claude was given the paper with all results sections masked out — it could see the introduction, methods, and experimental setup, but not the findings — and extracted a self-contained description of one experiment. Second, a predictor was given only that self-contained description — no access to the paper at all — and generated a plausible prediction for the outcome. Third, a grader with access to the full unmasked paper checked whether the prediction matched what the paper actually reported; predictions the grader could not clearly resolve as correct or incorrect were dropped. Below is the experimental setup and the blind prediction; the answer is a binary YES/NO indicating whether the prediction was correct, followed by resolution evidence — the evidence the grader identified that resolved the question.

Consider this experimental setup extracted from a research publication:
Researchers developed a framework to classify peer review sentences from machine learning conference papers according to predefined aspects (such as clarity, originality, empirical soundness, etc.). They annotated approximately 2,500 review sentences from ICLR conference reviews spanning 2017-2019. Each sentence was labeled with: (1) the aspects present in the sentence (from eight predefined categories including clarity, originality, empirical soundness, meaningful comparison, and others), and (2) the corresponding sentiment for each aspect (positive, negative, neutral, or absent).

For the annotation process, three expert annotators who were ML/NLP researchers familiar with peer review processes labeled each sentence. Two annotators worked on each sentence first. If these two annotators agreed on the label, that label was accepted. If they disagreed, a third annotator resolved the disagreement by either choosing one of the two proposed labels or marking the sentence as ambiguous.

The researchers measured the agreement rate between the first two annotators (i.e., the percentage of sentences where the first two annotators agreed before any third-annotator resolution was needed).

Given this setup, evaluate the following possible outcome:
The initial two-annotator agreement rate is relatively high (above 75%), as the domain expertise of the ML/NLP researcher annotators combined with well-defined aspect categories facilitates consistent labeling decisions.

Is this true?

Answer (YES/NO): NO